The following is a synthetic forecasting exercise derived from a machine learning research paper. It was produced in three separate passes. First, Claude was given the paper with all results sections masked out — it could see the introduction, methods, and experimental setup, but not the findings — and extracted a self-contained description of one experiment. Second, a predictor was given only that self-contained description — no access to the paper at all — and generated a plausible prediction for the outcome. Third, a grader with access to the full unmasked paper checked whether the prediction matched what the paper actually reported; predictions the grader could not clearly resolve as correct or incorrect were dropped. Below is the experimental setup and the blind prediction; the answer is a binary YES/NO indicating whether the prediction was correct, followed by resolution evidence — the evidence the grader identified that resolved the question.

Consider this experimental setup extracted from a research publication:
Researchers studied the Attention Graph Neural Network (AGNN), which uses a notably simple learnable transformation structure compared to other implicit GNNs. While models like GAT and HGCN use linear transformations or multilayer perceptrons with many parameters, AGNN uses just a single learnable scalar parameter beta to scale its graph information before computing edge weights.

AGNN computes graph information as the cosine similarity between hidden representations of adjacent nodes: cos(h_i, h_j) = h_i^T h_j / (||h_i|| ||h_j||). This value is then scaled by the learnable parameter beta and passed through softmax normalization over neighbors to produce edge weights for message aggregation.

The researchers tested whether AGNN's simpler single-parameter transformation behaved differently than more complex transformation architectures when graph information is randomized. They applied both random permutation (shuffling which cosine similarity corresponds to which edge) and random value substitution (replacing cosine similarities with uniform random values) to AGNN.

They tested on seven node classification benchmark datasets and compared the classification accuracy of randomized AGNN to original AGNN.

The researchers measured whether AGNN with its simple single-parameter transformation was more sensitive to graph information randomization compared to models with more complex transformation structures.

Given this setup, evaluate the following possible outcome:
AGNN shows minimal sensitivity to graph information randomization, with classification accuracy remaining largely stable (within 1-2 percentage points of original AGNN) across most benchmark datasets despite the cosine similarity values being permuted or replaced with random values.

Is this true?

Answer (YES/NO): YES